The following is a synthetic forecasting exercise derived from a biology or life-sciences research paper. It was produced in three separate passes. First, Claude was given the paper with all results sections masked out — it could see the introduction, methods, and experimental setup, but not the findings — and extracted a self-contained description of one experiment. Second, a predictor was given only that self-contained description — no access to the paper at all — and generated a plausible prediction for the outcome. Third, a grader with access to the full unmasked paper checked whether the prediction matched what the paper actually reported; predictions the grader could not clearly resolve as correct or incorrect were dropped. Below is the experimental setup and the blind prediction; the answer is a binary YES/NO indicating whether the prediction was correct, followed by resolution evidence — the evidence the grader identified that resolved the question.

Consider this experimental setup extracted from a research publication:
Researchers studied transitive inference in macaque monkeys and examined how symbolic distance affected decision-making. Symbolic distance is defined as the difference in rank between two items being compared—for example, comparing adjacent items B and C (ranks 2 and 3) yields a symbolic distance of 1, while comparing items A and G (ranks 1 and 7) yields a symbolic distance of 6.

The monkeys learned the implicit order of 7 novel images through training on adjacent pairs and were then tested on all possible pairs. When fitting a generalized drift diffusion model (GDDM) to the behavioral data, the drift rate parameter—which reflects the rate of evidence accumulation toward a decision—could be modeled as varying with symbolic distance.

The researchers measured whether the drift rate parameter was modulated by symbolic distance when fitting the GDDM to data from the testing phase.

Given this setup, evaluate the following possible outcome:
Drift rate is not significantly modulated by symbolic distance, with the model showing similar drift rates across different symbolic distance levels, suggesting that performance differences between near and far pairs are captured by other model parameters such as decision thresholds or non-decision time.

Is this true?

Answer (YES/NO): NO